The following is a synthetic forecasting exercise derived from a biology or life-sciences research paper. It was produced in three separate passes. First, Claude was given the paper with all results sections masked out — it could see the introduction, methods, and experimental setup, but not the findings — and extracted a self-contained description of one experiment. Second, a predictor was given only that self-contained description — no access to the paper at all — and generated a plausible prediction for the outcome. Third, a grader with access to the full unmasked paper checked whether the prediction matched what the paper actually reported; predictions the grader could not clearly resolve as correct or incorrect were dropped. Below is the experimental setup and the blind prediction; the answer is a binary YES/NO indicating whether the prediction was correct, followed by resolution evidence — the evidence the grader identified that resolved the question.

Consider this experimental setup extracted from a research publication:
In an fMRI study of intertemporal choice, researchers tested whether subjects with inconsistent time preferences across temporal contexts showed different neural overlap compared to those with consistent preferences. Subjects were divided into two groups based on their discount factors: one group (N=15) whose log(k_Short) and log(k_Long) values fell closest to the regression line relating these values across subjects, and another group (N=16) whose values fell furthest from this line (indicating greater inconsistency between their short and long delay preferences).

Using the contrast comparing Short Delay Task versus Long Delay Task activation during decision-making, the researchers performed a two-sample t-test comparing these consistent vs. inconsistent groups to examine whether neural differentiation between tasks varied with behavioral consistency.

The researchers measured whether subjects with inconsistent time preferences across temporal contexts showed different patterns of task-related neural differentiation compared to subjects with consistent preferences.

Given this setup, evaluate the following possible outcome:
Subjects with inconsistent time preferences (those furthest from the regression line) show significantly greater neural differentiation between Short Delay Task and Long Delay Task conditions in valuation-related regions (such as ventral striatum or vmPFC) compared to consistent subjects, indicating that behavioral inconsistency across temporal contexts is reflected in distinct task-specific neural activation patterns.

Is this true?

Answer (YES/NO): NO